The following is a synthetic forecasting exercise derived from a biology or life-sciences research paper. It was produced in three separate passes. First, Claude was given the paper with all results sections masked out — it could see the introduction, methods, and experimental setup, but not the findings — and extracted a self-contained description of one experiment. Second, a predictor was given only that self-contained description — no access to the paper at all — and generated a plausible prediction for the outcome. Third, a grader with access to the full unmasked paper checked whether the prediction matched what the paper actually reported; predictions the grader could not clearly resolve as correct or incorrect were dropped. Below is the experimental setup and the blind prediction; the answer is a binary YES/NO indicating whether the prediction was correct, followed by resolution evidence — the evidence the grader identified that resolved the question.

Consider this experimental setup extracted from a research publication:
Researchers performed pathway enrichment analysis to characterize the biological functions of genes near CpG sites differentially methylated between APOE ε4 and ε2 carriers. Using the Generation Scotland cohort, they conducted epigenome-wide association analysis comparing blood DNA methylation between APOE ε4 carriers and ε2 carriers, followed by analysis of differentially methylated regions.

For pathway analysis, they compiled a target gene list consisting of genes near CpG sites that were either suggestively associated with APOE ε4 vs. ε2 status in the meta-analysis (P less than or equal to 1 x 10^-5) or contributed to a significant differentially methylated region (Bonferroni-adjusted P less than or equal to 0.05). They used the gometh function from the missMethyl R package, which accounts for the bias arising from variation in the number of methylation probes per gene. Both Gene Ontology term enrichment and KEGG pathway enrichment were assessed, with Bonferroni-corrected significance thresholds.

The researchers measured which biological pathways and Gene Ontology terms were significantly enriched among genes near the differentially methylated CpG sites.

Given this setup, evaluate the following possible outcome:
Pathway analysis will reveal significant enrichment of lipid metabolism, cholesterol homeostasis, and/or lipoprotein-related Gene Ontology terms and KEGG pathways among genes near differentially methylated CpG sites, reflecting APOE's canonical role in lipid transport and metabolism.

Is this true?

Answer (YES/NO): YES